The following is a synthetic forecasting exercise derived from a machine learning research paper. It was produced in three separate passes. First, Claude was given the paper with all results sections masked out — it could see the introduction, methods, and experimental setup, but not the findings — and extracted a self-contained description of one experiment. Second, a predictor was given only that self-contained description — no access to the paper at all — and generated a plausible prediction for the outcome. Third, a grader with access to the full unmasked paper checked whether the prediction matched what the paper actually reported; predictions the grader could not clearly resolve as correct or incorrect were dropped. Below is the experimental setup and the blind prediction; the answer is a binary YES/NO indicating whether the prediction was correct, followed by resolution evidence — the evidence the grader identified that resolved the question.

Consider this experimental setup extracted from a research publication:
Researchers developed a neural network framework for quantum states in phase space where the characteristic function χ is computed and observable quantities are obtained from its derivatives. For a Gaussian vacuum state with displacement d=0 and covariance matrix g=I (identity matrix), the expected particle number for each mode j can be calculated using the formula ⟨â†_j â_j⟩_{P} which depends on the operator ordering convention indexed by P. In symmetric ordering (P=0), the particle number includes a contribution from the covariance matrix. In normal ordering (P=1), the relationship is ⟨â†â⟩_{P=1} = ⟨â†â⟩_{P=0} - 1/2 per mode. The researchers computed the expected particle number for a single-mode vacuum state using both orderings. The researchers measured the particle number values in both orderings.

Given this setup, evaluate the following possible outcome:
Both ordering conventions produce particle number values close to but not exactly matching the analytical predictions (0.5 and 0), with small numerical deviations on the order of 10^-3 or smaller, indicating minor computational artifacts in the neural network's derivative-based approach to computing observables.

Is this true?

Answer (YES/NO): NO